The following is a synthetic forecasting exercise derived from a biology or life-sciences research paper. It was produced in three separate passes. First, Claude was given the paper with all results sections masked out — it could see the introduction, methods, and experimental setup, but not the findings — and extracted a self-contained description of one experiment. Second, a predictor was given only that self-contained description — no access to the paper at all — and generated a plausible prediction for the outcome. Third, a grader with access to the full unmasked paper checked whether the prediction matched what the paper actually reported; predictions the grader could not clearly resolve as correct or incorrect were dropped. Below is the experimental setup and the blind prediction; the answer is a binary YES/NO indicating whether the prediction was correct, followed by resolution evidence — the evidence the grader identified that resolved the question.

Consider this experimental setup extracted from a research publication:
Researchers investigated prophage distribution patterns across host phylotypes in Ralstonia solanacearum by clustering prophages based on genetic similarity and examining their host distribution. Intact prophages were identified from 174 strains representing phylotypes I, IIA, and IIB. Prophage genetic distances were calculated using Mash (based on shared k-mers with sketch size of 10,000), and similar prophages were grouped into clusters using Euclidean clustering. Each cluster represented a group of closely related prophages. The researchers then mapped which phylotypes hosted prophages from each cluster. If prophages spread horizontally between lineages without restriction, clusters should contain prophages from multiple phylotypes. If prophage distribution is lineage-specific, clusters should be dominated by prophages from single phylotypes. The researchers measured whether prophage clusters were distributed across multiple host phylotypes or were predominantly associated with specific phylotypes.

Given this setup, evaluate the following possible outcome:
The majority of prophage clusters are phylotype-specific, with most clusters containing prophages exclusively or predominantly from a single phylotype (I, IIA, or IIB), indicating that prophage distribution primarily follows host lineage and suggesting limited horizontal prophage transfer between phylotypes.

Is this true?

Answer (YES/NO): YES